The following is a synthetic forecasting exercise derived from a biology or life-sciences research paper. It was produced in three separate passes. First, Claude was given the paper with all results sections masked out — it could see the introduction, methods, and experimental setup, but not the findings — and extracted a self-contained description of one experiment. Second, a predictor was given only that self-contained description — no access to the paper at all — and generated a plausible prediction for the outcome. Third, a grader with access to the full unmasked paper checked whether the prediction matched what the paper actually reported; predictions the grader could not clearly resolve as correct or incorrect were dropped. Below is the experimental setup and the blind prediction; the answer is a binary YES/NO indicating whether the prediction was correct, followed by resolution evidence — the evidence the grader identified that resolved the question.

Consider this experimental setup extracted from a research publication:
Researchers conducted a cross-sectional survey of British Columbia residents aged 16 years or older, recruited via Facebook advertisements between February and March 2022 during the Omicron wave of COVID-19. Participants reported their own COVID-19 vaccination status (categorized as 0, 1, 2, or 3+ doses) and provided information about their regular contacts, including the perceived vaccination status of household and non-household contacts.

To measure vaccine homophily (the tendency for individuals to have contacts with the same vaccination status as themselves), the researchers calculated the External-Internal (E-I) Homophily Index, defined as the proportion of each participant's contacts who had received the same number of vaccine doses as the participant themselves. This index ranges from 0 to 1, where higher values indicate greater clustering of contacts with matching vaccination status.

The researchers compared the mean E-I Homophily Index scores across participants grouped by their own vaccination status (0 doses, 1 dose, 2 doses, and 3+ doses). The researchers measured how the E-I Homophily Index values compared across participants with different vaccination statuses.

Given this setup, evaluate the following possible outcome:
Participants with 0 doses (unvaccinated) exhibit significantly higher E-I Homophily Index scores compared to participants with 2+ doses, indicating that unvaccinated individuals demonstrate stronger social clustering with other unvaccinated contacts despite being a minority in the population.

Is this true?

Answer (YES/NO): NO